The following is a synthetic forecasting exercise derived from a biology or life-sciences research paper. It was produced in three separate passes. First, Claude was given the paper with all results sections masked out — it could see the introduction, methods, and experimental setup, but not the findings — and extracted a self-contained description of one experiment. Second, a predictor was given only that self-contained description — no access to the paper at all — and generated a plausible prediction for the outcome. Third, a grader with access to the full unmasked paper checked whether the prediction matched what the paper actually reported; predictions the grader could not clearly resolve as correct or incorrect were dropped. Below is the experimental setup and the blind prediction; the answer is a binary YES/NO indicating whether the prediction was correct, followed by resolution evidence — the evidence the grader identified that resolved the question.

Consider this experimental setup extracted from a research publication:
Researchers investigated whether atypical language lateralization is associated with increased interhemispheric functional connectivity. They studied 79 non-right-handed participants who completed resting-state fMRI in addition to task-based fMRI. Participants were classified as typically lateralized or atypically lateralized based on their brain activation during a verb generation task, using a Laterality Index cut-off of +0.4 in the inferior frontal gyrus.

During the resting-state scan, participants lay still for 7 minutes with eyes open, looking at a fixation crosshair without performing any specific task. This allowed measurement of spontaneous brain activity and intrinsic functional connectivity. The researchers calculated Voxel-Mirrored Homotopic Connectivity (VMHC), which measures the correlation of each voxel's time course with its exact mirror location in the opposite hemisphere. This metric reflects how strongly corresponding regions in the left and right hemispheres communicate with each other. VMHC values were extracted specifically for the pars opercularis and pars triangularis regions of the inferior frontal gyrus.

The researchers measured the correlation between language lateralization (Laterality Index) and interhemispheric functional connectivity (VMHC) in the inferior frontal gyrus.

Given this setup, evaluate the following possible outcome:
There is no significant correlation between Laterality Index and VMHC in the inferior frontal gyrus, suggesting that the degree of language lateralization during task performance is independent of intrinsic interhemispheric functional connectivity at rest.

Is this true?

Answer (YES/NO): YES